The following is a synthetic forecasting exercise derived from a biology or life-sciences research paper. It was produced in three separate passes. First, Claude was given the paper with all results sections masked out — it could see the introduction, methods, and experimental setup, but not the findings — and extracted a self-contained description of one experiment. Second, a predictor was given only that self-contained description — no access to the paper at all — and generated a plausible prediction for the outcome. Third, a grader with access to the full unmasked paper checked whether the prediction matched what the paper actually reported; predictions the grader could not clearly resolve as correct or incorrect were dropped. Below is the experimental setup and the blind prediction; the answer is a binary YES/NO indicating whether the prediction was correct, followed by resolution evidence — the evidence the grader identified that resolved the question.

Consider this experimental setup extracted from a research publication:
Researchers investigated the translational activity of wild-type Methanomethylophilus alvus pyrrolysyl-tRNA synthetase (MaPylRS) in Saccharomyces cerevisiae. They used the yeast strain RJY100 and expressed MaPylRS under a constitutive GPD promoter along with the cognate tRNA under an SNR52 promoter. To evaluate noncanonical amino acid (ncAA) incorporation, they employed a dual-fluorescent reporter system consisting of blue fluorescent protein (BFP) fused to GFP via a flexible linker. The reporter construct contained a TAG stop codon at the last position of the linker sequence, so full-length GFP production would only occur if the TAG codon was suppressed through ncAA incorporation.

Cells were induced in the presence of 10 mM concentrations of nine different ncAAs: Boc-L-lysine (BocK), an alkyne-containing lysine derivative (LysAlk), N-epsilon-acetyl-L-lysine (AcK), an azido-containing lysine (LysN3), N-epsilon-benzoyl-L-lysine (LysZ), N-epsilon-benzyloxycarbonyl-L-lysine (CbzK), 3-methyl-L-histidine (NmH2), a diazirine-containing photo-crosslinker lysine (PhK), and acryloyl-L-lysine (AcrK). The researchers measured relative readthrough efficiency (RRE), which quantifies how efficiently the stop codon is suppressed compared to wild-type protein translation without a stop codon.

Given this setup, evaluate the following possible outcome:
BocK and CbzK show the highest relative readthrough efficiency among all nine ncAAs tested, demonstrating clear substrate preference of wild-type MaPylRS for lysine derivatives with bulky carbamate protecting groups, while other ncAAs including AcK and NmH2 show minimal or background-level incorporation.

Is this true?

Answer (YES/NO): NO